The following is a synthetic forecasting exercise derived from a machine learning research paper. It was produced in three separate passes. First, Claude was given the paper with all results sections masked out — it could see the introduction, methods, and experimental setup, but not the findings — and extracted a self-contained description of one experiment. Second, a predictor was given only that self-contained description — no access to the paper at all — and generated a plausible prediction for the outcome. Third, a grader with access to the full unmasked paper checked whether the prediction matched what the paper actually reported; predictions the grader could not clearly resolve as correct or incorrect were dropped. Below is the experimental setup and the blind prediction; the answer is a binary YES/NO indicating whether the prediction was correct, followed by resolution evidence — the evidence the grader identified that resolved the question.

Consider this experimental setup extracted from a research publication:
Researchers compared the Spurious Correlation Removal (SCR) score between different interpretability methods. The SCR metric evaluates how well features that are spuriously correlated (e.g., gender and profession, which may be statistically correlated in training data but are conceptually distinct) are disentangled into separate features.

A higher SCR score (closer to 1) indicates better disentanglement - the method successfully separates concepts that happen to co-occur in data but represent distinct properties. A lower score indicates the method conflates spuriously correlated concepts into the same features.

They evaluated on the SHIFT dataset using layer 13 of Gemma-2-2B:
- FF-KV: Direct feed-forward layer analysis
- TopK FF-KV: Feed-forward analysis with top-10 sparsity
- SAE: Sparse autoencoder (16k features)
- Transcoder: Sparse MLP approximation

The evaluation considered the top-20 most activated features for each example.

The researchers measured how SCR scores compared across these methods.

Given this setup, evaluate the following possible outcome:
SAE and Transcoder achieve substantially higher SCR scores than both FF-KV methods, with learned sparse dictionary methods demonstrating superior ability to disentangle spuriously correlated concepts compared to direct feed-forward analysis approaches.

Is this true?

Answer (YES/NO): NO